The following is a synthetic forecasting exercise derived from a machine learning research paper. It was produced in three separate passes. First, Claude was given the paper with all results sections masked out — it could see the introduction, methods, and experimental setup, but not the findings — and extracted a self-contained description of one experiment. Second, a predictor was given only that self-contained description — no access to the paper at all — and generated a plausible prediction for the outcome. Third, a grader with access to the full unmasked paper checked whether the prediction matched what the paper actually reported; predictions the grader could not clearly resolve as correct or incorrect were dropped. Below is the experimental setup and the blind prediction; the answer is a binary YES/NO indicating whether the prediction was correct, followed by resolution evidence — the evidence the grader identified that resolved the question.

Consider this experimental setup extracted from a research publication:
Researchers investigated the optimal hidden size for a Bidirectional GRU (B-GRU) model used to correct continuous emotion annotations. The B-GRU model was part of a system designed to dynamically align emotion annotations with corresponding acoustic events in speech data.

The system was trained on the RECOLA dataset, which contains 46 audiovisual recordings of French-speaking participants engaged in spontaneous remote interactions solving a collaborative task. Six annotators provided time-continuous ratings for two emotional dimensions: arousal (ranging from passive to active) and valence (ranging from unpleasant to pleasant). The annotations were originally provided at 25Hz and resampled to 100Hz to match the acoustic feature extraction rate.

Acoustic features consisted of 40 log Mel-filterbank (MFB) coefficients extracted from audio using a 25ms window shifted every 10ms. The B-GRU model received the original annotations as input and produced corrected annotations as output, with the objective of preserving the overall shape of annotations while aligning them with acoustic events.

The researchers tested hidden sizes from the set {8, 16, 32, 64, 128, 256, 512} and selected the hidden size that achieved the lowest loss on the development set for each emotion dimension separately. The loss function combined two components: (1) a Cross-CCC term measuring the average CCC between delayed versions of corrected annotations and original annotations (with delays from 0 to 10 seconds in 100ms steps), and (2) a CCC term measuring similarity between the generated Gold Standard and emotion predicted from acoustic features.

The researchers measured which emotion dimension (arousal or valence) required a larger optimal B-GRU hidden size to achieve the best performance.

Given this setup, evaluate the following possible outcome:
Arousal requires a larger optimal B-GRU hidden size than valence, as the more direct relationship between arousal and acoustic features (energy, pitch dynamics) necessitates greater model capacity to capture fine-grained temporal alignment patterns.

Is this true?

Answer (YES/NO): NO